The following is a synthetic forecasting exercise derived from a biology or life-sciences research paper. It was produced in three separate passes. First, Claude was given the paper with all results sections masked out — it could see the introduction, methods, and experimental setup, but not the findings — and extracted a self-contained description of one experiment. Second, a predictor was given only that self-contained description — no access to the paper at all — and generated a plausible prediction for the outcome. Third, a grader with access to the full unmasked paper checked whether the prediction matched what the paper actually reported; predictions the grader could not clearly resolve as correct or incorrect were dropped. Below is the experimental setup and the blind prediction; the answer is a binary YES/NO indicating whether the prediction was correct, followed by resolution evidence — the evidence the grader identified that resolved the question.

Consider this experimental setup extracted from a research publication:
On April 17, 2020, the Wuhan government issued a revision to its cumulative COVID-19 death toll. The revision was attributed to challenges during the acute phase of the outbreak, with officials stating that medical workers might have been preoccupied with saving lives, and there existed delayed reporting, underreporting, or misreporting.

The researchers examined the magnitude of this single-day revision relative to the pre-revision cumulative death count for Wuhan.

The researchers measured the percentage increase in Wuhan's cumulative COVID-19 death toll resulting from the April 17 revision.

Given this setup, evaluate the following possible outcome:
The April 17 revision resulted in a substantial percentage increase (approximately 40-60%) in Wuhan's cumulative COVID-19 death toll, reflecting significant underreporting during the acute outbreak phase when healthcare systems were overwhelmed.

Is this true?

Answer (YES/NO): YES